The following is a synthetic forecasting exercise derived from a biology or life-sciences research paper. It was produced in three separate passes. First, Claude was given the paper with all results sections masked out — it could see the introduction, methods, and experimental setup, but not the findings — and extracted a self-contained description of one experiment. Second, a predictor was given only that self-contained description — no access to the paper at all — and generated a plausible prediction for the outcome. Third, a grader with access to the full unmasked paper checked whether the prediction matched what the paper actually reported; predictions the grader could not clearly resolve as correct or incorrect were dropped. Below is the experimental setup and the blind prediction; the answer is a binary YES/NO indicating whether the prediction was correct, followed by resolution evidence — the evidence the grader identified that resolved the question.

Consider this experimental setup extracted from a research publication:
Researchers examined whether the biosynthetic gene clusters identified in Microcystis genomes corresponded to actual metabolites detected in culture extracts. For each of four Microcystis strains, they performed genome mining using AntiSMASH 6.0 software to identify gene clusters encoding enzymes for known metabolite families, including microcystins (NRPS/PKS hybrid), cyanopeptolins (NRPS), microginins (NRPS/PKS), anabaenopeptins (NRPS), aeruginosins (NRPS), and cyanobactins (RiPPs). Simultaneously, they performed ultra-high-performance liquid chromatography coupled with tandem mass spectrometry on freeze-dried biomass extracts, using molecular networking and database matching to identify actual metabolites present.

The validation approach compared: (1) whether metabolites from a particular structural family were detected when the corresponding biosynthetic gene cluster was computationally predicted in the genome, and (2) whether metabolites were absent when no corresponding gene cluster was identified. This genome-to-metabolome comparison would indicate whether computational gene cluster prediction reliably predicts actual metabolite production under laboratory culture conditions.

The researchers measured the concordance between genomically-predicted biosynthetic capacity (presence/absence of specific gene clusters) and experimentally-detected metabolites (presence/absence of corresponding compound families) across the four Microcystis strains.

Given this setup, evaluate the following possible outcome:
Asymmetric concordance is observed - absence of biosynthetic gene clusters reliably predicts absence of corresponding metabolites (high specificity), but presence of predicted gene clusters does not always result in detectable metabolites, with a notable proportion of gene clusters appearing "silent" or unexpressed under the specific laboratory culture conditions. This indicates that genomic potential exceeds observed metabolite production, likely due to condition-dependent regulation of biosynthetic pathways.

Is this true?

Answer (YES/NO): NO